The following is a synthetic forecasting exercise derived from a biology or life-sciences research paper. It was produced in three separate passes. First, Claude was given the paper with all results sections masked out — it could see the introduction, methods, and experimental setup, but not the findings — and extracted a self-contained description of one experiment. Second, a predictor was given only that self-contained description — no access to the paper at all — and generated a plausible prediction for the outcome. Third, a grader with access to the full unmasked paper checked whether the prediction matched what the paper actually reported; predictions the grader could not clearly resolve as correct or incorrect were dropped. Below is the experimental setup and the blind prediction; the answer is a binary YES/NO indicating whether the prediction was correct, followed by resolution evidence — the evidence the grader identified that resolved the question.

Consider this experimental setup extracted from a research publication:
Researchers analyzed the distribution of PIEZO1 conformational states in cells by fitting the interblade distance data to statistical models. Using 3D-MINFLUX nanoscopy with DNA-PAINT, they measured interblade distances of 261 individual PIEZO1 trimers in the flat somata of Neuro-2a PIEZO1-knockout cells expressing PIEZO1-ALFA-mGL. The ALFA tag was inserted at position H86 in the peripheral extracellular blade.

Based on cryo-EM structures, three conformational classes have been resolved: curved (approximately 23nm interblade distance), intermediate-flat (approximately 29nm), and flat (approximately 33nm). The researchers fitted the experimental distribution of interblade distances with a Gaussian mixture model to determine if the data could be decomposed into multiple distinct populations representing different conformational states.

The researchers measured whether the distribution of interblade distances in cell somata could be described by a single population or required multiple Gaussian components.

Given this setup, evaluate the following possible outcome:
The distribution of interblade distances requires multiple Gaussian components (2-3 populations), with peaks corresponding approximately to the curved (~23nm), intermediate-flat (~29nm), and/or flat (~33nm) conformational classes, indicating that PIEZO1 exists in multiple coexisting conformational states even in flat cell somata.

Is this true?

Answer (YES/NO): NO